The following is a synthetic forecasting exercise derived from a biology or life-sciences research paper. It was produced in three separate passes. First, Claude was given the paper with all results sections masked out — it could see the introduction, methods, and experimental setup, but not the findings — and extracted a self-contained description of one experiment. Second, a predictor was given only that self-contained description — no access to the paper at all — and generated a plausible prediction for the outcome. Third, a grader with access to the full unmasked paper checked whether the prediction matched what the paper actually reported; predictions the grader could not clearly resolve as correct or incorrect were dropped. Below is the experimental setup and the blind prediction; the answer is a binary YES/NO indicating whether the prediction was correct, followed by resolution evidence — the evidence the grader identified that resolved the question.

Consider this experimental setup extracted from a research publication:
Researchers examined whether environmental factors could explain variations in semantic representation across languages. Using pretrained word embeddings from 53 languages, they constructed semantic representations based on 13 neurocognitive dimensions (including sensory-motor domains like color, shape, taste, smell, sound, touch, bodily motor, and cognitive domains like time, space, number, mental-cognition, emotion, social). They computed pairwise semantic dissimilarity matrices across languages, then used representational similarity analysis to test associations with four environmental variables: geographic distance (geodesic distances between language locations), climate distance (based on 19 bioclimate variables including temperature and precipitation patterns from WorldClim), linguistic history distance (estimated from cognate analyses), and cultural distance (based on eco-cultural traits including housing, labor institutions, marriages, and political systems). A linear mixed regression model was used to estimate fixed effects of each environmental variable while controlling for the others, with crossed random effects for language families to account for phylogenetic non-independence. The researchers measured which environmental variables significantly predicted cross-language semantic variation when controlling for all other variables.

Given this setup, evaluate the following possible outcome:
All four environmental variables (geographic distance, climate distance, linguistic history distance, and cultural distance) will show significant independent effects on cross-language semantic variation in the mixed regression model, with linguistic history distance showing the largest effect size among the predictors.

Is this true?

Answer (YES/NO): NO